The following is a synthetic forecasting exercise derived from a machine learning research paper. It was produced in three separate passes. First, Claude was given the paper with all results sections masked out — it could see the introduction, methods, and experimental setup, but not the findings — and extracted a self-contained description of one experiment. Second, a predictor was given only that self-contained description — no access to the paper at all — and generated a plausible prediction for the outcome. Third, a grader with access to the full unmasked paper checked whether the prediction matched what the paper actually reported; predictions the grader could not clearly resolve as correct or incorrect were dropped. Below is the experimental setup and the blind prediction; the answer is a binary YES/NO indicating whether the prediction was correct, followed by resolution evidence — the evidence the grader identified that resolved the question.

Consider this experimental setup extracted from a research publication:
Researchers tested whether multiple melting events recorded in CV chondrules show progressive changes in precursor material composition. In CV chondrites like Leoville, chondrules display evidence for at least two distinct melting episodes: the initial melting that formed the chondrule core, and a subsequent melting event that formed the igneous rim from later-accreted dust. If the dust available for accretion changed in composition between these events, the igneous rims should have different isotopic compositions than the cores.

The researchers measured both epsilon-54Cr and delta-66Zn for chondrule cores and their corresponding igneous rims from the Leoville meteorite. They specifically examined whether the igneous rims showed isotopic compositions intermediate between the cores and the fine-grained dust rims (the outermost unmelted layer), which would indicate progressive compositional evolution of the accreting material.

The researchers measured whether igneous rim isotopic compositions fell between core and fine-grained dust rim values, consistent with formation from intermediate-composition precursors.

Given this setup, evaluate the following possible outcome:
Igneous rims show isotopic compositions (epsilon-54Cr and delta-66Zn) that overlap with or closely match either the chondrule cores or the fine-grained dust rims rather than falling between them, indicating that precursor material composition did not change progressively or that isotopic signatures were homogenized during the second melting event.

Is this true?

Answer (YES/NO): NO